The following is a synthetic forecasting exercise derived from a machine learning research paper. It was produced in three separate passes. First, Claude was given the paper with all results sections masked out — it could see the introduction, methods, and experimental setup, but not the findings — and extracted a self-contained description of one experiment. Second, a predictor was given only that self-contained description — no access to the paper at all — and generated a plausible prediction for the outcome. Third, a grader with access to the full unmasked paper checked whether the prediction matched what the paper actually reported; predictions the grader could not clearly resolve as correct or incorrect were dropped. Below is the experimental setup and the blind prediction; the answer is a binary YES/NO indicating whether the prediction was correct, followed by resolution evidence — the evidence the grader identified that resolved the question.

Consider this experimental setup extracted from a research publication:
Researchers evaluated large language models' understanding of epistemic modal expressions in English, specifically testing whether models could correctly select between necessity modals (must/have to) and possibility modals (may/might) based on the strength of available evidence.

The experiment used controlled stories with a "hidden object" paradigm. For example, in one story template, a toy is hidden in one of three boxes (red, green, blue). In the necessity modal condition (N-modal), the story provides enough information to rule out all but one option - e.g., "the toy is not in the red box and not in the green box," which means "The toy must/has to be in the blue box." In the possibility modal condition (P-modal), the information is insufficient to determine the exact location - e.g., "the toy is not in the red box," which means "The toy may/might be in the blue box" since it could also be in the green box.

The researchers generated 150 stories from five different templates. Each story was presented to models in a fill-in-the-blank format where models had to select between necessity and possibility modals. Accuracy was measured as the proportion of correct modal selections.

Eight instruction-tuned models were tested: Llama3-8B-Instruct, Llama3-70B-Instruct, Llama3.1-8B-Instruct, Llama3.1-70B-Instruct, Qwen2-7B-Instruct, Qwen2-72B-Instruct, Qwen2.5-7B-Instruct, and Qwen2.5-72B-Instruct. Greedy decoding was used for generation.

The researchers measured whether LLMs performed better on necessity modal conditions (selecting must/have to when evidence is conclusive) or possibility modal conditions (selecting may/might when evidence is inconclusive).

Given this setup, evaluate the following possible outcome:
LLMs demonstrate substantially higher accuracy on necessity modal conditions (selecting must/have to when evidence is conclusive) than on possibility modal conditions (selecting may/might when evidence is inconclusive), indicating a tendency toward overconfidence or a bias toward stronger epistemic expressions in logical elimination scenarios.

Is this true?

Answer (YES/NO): YES